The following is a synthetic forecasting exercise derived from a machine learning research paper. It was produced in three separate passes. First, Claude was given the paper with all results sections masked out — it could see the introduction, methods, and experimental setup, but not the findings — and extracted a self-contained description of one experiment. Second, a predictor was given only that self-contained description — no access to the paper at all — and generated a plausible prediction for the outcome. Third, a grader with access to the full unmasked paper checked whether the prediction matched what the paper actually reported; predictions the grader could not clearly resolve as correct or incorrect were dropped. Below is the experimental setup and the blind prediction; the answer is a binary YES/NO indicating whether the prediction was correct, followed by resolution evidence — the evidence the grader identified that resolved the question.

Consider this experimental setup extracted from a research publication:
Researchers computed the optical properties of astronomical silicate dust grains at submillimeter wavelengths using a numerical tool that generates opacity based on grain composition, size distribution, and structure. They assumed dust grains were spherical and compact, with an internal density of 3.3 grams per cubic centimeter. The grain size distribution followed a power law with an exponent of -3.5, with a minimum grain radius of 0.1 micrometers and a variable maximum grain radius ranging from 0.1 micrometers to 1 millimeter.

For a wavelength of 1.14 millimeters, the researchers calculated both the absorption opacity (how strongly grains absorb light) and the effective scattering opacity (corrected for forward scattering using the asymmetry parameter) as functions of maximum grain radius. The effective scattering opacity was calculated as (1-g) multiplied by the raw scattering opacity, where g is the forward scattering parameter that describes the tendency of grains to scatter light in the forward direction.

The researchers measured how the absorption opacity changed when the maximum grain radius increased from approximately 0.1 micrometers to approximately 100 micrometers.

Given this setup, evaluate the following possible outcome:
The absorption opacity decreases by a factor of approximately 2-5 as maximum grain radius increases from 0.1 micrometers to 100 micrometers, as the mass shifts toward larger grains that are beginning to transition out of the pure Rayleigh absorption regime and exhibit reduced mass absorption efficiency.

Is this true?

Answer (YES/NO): NO